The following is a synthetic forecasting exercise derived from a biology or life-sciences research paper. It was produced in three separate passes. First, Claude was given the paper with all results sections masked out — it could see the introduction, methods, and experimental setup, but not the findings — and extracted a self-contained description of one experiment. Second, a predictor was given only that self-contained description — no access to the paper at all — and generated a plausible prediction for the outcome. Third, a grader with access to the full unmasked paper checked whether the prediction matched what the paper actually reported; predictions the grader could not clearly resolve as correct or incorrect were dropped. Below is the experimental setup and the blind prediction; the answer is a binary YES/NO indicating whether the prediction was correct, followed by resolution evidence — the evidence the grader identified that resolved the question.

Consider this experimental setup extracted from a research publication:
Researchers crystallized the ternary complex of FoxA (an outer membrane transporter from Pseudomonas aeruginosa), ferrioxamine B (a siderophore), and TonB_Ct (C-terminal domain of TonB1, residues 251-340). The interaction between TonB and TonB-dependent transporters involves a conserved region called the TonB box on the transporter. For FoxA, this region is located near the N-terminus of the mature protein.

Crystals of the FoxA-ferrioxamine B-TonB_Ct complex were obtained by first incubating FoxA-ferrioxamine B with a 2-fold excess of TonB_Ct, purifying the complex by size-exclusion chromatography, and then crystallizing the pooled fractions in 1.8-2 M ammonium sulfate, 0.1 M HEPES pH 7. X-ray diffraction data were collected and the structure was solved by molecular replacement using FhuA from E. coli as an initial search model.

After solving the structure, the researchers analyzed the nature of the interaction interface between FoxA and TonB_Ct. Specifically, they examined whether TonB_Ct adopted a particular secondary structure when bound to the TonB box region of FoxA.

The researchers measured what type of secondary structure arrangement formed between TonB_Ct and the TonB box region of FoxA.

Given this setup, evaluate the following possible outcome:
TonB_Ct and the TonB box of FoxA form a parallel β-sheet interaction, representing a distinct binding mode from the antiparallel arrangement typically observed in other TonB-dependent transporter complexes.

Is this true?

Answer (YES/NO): NO